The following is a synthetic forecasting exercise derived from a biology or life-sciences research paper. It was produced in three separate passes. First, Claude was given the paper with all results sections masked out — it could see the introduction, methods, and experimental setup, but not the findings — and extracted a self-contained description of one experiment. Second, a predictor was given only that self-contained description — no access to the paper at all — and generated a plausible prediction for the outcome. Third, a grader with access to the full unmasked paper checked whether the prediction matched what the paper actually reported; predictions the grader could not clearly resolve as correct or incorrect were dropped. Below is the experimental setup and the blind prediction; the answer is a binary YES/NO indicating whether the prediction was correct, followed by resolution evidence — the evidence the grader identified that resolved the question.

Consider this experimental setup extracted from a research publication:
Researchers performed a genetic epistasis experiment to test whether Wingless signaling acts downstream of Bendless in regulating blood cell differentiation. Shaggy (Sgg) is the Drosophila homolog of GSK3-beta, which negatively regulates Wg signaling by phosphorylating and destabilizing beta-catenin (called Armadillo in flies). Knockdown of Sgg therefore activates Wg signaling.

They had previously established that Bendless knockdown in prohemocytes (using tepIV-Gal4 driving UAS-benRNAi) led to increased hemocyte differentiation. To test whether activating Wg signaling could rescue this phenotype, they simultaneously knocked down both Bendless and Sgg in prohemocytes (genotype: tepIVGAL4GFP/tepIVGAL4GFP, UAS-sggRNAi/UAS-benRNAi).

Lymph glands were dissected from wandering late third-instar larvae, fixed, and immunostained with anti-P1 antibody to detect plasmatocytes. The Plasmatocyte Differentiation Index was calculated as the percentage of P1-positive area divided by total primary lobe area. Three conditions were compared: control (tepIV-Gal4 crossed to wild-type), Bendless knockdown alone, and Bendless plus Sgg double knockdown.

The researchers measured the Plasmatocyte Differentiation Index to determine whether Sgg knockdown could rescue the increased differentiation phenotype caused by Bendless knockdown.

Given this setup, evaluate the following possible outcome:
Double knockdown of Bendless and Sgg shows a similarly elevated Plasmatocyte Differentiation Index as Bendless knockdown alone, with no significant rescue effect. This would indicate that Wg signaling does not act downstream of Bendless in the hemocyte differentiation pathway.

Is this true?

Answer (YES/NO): NO